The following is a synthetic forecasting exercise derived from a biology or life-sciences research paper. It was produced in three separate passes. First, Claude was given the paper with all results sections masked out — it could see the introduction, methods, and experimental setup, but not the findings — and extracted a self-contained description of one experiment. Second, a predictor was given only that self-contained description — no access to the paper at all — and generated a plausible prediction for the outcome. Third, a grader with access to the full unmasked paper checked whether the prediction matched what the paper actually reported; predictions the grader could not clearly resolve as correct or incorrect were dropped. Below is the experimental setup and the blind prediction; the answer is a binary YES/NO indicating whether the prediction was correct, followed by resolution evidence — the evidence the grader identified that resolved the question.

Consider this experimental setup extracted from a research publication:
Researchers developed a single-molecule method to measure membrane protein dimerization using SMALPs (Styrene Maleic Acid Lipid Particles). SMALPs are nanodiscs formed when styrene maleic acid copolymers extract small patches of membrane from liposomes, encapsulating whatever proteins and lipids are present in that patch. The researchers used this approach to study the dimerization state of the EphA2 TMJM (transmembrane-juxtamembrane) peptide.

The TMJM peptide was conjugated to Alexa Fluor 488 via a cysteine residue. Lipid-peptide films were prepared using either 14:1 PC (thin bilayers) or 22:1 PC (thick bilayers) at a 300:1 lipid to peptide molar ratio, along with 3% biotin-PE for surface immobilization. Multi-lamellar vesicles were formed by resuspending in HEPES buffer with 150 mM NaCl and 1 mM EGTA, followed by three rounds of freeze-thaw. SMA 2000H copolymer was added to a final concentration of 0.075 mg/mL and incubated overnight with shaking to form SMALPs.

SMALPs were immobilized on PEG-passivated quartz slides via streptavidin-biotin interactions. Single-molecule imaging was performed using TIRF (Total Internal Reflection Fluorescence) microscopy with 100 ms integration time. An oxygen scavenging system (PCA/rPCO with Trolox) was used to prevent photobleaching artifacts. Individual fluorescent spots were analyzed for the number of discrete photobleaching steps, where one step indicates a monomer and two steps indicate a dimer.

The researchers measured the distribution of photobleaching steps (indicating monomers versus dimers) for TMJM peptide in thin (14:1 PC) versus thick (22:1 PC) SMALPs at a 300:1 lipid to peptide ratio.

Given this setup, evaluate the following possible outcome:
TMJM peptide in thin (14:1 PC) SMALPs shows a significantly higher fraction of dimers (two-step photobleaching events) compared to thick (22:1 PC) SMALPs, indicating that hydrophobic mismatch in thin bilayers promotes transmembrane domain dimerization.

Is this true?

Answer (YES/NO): NO